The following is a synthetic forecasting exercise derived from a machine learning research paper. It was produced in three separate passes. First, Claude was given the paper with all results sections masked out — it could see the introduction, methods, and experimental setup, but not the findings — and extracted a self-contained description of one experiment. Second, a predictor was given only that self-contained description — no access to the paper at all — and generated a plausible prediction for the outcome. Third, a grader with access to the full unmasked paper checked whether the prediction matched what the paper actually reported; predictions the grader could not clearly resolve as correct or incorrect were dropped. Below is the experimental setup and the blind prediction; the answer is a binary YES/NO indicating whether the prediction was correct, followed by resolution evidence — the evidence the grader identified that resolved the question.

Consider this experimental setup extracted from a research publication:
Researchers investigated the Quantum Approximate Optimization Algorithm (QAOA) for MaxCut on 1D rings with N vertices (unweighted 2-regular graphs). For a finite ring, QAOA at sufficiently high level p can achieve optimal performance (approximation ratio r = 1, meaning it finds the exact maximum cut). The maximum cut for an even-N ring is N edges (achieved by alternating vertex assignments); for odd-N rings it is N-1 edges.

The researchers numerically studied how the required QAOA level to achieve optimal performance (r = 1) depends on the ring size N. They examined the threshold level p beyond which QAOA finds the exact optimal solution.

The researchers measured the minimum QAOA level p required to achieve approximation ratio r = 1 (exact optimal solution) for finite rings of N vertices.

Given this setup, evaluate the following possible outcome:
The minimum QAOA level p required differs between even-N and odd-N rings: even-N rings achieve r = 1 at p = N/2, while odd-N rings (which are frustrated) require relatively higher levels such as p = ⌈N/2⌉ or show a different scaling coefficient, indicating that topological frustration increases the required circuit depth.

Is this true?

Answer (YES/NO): NO